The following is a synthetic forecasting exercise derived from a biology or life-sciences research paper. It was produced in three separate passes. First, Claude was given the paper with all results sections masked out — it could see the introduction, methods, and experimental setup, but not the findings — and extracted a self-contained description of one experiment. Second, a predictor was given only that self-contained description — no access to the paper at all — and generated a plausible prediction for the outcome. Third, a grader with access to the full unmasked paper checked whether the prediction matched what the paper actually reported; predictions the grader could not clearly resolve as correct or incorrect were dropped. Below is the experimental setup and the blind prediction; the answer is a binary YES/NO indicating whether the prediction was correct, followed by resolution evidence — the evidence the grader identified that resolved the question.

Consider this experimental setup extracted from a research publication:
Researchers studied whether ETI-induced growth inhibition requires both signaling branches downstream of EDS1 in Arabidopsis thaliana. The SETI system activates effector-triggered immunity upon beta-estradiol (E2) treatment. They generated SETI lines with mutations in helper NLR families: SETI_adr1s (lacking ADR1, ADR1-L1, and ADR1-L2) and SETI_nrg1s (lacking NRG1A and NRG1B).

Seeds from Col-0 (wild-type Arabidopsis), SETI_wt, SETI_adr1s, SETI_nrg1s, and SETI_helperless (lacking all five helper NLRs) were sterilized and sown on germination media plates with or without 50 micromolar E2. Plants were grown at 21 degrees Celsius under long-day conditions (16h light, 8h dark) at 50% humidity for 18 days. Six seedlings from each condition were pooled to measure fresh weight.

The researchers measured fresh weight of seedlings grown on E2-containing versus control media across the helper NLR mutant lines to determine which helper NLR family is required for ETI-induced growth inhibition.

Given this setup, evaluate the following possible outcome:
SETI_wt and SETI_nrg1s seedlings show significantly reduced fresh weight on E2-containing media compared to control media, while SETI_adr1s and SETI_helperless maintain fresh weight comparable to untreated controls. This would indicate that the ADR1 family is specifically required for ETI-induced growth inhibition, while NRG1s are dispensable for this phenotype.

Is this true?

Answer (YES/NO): NO